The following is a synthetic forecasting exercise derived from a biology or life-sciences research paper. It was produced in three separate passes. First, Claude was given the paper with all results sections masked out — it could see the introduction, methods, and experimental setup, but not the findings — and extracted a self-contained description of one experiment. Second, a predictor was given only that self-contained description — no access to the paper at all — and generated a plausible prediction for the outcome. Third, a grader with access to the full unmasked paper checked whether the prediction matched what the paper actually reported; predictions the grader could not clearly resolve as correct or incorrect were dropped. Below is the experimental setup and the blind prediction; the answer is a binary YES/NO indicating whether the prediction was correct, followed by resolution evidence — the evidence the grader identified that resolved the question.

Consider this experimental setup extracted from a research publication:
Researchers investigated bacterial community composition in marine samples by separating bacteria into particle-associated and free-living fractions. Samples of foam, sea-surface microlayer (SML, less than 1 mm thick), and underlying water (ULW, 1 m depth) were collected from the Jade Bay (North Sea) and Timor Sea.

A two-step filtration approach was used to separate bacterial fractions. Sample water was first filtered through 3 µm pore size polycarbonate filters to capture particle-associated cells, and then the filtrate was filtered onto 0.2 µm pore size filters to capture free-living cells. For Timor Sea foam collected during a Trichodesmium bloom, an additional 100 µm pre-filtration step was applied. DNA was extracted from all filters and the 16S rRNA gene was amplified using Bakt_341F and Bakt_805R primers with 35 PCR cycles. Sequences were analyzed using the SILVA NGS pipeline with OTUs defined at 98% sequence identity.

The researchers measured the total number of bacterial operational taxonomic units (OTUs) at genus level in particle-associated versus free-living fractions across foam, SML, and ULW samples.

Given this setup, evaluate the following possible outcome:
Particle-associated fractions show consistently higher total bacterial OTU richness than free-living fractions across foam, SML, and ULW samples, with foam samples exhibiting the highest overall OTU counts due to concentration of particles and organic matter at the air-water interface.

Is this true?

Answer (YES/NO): YES